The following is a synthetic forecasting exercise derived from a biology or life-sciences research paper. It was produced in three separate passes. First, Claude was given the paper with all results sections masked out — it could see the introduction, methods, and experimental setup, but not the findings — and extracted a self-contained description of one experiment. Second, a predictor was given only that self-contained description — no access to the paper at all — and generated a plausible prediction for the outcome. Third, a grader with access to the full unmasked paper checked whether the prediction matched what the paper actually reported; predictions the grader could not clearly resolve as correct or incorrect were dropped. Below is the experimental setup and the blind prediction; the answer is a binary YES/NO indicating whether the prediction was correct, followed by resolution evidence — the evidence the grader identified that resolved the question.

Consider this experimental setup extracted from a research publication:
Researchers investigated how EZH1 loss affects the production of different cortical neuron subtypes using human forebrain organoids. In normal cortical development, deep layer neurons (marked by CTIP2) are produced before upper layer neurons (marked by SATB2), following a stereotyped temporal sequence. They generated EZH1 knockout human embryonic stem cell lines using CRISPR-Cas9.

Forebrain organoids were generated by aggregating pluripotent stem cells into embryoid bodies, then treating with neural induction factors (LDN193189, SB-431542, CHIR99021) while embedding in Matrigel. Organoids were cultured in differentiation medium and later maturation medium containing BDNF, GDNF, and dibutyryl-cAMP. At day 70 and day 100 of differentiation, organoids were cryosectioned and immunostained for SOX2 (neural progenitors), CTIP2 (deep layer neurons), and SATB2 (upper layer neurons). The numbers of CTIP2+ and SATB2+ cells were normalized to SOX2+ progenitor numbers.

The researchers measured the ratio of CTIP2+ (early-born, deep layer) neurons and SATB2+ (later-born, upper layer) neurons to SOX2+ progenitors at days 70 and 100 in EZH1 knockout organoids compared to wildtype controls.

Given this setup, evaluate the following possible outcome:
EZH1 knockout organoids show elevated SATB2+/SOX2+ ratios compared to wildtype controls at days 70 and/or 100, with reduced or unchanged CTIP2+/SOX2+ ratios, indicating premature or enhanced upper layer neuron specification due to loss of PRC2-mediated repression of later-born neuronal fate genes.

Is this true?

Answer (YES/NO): NO